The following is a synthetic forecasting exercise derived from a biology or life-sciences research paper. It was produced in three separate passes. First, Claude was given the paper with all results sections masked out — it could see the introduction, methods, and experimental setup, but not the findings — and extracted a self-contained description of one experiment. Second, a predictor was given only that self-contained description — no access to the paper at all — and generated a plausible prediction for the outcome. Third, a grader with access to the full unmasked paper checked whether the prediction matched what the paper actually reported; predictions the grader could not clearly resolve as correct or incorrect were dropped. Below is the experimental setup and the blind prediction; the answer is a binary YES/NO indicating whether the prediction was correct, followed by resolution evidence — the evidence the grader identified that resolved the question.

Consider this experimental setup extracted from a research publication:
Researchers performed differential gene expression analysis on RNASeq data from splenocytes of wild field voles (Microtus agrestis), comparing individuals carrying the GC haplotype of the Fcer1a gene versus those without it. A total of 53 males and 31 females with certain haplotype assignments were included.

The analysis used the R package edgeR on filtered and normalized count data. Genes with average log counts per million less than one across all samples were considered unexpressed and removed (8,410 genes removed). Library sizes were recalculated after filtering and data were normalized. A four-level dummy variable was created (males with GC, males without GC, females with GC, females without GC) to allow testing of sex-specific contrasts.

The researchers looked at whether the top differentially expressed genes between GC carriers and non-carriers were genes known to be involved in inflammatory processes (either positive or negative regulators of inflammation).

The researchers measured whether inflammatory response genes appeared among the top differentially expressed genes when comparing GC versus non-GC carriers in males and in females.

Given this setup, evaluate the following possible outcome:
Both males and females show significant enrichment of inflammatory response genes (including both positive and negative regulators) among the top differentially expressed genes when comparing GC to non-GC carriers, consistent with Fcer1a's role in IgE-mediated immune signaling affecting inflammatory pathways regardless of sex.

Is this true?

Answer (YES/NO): NO